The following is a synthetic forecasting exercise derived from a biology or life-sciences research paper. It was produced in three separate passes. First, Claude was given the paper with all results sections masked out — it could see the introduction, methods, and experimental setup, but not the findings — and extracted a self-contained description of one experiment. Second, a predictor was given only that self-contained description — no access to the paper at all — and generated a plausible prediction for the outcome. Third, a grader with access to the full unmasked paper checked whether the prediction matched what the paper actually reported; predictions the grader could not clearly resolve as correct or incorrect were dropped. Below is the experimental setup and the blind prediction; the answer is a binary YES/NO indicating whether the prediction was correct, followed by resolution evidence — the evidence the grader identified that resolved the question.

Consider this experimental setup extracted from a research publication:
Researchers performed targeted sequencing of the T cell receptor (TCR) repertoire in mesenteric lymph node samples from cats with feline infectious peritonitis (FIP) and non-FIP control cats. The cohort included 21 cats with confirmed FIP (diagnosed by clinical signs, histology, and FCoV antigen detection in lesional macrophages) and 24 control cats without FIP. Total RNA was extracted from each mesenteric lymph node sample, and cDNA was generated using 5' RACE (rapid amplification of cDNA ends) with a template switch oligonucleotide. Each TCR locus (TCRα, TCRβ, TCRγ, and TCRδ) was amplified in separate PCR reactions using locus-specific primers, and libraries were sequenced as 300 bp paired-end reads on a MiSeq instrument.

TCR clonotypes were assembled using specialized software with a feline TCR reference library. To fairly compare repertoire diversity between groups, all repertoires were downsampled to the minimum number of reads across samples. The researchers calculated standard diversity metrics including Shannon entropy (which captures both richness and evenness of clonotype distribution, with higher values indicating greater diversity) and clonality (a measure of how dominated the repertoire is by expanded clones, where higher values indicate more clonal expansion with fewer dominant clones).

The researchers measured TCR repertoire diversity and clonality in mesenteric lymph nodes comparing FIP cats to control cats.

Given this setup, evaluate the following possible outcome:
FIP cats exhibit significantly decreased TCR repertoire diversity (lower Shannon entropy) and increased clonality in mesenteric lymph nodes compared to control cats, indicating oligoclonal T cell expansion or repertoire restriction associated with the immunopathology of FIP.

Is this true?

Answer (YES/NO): NO